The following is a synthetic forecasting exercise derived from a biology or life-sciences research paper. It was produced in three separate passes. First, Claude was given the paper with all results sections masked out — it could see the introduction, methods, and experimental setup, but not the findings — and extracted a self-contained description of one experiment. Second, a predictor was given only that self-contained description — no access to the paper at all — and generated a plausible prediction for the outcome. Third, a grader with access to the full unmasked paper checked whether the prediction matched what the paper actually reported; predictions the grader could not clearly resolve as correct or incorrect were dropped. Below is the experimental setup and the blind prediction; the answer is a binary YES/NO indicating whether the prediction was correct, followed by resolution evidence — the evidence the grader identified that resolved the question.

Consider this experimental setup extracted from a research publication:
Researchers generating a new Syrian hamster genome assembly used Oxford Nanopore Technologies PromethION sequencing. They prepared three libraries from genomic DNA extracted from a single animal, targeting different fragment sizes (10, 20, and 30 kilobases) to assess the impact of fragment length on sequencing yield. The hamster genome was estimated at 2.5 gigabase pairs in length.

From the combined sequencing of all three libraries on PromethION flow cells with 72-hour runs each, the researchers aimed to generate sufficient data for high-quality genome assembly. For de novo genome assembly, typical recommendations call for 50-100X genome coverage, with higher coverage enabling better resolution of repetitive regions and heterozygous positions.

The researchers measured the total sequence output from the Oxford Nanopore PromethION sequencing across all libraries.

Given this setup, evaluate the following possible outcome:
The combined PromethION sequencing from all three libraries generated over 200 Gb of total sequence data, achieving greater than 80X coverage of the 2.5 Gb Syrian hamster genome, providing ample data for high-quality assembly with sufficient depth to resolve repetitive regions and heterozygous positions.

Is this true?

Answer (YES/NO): YES